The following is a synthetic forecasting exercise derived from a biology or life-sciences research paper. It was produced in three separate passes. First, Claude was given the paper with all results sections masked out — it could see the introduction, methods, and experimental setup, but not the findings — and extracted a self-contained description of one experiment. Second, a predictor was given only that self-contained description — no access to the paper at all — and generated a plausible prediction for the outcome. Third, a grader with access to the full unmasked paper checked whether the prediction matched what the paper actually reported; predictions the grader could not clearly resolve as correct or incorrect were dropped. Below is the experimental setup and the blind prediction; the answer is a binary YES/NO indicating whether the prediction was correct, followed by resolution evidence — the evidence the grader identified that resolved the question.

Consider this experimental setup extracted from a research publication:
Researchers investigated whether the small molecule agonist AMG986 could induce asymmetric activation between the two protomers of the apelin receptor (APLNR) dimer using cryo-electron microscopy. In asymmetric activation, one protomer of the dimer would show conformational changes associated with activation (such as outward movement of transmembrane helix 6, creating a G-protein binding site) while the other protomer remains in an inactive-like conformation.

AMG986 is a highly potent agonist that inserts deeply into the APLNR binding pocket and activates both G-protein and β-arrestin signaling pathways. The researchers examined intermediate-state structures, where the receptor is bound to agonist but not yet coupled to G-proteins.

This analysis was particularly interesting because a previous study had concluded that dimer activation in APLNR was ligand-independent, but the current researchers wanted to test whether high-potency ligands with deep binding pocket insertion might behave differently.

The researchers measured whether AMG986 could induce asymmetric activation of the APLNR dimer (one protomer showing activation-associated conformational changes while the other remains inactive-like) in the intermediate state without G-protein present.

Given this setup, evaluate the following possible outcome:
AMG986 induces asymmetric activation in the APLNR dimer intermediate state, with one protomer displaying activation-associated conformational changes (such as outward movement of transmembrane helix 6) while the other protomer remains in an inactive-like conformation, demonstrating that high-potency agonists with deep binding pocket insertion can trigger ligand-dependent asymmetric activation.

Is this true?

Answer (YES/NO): YES